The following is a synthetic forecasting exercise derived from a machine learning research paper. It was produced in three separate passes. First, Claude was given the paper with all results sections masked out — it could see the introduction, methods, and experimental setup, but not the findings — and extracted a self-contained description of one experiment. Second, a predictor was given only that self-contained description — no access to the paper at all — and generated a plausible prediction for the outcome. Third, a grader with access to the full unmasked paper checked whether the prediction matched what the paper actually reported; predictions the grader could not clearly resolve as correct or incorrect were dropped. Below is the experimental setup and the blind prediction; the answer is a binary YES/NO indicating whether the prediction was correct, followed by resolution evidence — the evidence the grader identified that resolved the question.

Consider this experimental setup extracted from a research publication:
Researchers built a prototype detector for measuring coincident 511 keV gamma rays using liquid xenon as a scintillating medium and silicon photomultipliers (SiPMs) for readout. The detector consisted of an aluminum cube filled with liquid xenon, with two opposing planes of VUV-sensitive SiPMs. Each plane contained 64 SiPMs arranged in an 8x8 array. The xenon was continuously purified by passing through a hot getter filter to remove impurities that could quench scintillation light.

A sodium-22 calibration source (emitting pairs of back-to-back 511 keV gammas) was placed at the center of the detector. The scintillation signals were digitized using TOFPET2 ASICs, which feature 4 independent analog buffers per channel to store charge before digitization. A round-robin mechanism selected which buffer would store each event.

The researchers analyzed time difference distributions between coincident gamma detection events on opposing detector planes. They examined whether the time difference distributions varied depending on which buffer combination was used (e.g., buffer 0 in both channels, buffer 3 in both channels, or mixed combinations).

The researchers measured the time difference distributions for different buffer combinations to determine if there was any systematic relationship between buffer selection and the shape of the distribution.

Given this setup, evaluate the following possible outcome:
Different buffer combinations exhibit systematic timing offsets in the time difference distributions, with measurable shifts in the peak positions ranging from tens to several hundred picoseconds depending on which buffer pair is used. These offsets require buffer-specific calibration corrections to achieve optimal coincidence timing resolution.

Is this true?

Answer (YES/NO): NO